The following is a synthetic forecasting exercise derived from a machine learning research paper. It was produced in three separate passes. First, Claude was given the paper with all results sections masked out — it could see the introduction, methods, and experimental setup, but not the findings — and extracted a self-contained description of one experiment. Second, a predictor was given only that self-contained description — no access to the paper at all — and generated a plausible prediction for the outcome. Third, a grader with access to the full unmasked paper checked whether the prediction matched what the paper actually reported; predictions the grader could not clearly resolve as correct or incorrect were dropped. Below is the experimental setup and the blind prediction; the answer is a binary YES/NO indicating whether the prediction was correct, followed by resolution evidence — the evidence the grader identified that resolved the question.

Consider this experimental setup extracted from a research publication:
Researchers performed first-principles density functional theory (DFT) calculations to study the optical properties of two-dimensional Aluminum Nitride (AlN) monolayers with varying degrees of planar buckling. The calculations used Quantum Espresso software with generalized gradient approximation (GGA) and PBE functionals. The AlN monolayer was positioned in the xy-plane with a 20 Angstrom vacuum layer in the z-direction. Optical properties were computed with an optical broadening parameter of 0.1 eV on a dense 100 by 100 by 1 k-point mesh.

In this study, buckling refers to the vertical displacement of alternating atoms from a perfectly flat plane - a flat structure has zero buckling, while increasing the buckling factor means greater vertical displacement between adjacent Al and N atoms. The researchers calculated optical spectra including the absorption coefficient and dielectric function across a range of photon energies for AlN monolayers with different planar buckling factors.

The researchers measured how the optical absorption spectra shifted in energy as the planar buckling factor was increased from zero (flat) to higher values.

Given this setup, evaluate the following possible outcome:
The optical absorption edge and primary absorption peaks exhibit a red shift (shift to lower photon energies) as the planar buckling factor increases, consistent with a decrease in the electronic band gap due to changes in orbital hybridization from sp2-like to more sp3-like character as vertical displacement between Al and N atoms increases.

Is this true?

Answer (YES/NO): YES